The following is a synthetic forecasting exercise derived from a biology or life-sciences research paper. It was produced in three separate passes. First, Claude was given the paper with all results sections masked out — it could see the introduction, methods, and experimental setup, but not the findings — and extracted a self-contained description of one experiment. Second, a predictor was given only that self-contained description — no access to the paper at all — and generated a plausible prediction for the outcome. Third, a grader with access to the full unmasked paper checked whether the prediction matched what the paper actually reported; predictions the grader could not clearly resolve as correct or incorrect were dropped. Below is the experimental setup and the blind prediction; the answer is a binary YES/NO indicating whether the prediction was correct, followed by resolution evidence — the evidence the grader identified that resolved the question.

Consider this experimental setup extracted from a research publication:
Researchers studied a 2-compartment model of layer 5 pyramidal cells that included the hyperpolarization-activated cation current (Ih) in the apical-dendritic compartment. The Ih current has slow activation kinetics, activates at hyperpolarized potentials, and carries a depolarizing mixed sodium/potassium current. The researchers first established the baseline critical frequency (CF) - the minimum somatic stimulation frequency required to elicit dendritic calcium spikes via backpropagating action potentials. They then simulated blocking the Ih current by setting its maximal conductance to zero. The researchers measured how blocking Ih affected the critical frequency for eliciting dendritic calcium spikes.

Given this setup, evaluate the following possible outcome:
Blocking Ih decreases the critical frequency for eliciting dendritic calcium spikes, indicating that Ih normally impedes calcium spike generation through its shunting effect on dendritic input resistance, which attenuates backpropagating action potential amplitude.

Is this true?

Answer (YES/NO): YES